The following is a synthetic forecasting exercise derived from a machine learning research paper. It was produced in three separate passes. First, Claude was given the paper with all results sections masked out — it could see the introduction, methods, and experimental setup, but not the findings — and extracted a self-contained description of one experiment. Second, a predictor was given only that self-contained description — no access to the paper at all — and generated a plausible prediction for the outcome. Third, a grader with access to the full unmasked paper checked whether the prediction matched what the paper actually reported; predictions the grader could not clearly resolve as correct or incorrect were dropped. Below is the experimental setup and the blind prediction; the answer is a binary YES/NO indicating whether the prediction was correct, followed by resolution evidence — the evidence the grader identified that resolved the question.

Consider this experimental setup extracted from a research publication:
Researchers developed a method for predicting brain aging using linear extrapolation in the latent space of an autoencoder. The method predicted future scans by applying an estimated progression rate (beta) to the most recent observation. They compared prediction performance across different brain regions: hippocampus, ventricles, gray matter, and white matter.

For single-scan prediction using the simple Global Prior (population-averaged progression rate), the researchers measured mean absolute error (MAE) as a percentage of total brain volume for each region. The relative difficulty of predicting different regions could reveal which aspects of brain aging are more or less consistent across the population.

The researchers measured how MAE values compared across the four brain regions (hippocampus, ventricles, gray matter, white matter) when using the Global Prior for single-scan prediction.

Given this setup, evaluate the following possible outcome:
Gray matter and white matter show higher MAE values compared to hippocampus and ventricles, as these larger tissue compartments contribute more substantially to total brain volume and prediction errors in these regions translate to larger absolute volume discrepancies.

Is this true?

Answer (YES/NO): YES